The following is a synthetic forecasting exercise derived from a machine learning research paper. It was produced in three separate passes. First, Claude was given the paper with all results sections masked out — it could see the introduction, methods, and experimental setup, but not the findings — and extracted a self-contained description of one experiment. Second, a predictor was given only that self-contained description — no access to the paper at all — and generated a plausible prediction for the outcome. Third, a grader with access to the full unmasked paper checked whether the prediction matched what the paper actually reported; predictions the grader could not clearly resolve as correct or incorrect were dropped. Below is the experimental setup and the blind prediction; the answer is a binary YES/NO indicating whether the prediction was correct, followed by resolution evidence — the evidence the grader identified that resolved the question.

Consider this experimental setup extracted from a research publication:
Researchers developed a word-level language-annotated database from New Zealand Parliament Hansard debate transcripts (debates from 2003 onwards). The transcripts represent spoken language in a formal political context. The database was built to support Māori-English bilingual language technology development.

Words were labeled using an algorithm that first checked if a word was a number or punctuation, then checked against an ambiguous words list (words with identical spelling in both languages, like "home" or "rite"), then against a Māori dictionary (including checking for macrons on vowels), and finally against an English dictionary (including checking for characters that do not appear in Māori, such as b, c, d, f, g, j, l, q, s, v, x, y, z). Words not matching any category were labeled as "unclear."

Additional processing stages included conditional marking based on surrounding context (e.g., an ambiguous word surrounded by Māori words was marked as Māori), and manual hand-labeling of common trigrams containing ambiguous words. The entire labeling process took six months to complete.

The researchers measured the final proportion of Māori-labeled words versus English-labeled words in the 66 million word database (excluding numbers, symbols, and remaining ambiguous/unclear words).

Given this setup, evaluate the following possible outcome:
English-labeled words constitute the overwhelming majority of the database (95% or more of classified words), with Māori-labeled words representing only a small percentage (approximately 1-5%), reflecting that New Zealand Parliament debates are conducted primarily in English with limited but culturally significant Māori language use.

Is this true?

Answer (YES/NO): YES